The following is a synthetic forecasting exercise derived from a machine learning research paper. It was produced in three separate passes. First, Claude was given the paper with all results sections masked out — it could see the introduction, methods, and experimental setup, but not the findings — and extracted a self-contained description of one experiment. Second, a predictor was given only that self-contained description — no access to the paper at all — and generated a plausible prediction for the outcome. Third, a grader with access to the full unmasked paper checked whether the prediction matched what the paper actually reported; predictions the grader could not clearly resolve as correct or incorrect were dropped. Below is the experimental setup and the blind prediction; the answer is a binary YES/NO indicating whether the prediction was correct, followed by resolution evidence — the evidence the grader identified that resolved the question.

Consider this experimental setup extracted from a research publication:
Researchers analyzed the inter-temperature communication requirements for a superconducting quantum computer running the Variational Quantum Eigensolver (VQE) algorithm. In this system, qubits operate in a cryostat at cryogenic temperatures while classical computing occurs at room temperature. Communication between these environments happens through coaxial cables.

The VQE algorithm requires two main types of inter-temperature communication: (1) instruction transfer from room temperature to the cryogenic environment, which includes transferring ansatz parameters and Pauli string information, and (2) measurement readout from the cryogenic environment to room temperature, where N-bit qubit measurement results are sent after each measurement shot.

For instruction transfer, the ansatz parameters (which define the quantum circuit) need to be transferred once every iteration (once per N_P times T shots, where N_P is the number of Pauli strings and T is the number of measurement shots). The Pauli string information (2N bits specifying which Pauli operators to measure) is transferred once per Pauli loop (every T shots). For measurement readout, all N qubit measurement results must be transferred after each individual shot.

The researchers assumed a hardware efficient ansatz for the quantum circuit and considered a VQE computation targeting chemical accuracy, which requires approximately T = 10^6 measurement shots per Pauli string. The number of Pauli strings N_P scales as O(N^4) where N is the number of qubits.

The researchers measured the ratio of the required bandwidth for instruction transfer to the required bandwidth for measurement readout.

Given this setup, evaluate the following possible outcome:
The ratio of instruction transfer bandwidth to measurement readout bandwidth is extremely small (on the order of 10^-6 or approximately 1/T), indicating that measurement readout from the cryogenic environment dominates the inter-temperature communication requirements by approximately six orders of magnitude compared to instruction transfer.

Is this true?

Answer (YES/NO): YES